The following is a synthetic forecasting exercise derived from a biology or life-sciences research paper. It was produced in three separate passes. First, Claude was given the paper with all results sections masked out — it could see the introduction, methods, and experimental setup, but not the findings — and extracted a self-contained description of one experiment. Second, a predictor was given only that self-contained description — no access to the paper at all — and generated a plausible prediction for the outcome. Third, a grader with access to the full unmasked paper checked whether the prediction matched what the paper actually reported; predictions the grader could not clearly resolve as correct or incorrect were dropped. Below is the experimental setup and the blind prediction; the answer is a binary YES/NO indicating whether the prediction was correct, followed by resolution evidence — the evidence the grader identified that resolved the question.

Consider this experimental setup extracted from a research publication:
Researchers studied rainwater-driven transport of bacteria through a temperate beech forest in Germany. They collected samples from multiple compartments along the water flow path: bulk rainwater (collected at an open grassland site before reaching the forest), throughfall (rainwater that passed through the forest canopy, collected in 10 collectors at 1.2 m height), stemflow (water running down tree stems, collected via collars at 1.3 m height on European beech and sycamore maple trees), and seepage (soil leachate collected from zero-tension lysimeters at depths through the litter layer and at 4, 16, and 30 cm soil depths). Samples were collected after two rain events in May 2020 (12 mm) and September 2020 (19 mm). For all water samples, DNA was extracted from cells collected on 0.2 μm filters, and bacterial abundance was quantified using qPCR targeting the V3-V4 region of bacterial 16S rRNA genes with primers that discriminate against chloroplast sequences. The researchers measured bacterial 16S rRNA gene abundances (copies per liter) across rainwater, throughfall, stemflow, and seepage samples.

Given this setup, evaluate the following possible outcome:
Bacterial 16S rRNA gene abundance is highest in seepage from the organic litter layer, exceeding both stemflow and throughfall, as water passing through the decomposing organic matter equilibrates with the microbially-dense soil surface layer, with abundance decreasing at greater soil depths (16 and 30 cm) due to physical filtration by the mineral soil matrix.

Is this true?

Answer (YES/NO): NO